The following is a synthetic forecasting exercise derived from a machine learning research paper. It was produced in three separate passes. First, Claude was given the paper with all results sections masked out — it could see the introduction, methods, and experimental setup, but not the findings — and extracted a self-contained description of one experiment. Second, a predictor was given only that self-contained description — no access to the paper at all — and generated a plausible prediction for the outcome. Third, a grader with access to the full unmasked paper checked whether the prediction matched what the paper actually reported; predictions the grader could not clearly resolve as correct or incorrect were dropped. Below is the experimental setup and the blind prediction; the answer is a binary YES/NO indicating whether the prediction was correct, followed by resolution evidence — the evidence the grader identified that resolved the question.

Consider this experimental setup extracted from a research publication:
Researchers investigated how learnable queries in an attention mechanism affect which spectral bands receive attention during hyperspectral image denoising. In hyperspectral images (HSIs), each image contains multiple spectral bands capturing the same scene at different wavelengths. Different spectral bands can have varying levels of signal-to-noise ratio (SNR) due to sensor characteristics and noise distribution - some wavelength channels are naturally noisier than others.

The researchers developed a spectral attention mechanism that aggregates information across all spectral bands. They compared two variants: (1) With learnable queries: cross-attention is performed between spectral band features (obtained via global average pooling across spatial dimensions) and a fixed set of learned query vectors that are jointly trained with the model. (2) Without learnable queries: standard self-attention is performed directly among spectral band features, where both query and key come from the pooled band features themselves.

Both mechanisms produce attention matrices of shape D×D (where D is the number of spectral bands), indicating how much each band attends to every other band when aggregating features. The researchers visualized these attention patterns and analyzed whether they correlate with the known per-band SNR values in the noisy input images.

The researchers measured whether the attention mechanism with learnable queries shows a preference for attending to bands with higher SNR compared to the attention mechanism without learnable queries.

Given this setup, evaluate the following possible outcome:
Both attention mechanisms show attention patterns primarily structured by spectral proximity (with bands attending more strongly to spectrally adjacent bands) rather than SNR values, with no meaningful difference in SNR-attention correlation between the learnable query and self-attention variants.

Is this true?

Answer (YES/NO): NO